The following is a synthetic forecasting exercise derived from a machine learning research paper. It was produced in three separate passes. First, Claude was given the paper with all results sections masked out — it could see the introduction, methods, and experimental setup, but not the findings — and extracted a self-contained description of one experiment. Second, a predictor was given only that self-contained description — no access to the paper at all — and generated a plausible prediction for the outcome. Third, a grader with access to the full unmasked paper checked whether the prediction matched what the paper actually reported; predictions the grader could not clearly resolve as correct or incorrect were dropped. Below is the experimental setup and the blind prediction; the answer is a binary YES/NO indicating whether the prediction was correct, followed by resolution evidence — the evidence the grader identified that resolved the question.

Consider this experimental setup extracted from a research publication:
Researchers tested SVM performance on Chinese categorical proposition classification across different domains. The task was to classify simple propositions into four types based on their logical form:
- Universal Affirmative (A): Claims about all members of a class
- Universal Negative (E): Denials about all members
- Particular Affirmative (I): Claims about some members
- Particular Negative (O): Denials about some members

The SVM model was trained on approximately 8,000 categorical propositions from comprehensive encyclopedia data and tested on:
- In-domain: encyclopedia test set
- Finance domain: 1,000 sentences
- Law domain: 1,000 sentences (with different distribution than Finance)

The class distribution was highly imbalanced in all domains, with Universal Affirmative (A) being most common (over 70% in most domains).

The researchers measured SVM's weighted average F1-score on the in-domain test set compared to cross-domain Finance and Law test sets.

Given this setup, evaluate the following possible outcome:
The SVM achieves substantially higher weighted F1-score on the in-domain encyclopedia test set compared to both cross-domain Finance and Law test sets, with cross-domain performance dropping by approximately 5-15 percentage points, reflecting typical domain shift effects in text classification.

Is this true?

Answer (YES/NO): NO